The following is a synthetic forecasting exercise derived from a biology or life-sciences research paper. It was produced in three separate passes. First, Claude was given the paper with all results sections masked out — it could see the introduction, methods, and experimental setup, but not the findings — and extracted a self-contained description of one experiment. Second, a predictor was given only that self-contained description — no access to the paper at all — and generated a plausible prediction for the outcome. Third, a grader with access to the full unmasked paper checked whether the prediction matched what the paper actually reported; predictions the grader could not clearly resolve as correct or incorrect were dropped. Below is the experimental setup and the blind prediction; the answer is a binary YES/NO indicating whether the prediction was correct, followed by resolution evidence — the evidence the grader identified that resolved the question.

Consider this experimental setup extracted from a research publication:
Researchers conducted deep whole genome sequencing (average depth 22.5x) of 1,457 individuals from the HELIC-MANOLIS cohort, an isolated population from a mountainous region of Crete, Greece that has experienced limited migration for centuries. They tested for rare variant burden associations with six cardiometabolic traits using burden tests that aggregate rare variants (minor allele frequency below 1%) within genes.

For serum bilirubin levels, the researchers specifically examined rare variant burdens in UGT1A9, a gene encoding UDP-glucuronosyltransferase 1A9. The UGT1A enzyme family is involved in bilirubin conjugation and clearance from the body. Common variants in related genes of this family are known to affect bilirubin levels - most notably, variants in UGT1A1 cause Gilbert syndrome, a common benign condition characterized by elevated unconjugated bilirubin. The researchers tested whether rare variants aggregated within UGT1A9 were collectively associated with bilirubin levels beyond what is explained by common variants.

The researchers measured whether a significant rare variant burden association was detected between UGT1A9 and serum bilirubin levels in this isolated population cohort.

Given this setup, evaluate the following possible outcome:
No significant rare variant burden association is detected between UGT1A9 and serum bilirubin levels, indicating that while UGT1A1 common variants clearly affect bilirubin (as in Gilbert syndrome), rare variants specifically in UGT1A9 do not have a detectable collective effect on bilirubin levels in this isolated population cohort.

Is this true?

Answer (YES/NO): NO